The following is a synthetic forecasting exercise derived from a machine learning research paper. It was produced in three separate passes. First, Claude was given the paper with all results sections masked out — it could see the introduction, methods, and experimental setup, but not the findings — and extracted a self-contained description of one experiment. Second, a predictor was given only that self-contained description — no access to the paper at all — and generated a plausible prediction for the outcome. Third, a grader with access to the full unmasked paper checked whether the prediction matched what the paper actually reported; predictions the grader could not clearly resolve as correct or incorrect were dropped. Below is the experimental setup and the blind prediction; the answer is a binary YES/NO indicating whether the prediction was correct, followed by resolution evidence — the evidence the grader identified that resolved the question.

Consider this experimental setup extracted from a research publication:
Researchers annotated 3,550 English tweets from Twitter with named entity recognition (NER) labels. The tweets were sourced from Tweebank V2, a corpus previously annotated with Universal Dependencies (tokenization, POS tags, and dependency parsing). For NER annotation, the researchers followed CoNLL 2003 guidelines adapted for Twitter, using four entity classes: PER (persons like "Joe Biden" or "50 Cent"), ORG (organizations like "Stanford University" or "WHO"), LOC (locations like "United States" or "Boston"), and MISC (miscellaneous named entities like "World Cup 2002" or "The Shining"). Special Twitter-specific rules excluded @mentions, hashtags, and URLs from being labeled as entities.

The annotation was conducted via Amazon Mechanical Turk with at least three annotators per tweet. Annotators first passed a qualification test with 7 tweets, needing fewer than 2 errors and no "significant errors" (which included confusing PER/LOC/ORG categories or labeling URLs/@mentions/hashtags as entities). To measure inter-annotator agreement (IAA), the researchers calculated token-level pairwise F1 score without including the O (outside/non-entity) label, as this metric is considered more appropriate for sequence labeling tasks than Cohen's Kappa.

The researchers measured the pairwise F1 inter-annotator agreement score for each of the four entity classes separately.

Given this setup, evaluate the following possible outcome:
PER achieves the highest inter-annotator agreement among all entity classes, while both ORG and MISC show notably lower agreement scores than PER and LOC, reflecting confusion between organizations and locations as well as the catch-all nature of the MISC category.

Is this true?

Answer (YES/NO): NO